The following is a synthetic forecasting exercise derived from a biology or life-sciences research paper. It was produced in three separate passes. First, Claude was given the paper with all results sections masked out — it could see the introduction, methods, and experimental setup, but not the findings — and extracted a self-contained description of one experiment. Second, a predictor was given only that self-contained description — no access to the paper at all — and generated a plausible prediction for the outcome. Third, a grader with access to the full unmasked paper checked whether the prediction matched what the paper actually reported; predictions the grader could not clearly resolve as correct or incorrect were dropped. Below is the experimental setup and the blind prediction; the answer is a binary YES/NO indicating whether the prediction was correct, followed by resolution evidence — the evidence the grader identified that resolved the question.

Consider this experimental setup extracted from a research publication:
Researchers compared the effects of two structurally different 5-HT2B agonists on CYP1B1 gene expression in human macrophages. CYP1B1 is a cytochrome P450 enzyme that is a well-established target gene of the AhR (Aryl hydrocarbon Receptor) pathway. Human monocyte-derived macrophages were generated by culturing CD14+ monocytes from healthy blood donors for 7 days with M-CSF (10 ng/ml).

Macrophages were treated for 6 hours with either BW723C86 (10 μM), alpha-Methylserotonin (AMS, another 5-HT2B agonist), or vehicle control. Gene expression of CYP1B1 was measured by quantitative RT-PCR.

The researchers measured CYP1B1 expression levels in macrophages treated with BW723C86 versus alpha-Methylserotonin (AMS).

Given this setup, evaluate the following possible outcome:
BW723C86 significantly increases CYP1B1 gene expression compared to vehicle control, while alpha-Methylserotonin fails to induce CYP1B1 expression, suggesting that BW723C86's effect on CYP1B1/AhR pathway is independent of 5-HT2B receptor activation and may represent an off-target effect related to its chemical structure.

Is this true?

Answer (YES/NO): NO